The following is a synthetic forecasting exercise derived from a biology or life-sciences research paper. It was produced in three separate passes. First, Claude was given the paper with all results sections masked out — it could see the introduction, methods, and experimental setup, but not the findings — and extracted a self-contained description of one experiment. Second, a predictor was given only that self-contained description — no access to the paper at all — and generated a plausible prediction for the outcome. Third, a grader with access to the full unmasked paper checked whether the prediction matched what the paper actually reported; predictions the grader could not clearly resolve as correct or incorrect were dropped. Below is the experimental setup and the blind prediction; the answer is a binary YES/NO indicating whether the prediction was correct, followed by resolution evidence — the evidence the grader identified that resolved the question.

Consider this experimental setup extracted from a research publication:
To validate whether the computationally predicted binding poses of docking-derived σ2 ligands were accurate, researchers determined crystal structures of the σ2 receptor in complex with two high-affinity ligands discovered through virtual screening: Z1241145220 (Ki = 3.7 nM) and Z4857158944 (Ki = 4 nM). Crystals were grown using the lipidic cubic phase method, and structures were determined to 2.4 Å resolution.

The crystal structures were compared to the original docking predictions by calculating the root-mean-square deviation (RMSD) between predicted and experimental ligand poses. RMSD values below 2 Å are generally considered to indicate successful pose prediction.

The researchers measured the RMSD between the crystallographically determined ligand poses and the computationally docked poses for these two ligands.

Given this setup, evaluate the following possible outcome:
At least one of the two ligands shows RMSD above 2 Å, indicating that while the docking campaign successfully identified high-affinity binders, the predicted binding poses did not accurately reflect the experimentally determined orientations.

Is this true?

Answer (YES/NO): NO